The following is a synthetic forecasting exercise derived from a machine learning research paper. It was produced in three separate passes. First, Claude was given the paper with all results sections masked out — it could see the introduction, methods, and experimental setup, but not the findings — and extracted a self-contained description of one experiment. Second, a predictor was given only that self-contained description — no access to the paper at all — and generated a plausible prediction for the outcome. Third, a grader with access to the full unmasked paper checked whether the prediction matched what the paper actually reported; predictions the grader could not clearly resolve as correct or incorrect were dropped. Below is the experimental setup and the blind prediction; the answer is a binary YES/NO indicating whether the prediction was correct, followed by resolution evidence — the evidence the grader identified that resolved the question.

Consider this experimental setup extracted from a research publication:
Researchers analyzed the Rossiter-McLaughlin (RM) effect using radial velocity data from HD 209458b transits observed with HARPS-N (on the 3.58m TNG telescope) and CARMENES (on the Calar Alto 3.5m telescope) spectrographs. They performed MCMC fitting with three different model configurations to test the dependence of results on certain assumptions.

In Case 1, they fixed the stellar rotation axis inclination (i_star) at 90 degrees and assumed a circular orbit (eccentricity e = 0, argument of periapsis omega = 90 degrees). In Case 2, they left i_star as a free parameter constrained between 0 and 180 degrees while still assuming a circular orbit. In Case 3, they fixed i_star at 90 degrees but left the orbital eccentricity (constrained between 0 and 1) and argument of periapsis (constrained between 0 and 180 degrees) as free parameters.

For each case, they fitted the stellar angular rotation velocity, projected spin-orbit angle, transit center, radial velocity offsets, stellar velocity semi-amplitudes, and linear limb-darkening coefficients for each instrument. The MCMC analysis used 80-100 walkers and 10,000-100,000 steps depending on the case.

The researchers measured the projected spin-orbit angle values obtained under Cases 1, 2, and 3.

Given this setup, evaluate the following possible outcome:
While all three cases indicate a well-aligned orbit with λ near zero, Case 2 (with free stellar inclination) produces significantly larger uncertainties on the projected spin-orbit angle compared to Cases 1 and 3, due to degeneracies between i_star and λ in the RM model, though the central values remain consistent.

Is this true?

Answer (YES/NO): NO